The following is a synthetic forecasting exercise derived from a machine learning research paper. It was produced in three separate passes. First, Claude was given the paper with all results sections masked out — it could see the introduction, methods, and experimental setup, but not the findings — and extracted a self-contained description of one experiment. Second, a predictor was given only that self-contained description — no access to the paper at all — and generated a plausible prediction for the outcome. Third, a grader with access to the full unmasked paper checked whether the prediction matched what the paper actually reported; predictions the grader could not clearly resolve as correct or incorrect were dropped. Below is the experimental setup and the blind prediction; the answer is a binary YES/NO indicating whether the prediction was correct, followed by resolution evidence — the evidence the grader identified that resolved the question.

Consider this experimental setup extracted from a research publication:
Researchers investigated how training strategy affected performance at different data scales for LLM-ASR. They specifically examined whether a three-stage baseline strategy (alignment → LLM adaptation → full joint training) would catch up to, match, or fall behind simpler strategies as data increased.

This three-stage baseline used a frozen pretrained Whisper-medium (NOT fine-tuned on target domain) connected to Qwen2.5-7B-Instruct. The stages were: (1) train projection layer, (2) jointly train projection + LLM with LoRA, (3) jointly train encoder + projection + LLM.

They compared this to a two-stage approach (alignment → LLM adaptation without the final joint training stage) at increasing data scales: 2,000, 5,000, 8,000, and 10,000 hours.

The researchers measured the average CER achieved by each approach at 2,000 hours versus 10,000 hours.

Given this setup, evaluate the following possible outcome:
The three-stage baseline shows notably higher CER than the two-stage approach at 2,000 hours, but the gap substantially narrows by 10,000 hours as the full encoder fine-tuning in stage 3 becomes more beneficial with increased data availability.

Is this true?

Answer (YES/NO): NO